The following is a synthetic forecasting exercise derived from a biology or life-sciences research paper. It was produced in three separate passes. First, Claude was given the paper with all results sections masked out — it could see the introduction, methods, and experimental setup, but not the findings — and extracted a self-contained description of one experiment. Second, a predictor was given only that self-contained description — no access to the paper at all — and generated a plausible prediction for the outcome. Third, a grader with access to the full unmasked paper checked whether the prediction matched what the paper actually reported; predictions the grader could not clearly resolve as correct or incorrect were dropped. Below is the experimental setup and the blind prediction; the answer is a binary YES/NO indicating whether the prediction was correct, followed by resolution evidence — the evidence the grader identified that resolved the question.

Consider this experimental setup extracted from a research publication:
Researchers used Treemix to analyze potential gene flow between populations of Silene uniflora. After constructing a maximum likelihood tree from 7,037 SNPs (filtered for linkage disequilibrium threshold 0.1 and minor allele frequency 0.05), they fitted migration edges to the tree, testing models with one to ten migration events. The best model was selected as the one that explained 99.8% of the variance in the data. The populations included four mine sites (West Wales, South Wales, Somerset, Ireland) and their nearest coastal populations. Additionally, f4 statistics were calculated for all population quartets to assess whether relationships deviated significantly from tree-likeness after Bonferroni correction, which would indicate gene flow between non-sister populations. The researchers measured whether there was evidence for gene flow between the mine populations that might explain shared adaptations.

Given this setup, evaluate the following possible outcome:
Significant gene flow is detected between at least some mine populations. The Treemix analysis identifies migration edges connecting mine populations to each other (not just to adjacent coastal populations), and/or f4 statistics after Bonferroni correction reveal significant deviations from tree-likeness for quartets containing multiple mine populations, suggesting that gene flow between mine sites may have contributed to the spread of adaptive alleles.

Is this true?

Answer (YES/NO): NO